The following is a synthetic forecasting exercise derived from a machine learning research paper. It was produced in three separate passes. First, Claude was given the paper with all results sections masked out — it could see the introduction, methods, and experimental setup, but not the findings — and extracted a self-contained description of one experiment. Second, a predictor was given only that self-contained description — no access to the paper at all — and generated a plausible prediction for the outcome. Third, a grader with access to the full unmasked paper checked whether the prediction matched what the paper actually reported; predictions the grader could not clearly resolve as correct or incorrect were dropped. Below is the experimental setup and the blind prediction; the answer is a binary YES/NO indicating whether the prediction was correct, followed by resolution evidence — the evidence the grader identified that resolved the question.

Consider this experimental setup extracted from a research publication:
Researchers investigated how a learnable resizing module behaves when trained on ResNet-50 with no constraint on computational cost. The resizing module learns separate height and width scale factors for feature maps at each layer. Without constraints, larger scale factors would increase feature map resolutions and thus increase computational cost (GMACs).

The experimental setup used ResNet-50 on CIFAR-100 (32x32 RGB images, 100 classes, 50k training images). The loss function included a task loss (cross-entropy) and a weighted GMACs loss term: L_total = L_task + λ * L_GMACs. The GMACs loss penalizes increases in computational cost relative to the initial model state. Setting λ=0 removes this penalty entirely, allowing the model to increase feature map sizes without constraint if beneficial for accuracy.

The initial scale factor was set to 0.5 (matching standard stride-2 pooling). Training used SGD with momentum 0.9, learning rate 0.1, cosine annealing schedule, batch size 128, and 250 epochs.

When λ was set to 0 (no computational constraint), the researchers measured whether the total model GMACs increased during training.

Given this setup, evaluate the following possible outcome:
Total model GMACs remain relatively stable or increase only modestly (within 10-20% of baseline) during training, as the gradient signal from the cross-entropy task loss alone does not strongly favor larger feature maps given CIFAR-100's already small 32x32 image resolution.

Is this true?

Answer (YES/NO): YES